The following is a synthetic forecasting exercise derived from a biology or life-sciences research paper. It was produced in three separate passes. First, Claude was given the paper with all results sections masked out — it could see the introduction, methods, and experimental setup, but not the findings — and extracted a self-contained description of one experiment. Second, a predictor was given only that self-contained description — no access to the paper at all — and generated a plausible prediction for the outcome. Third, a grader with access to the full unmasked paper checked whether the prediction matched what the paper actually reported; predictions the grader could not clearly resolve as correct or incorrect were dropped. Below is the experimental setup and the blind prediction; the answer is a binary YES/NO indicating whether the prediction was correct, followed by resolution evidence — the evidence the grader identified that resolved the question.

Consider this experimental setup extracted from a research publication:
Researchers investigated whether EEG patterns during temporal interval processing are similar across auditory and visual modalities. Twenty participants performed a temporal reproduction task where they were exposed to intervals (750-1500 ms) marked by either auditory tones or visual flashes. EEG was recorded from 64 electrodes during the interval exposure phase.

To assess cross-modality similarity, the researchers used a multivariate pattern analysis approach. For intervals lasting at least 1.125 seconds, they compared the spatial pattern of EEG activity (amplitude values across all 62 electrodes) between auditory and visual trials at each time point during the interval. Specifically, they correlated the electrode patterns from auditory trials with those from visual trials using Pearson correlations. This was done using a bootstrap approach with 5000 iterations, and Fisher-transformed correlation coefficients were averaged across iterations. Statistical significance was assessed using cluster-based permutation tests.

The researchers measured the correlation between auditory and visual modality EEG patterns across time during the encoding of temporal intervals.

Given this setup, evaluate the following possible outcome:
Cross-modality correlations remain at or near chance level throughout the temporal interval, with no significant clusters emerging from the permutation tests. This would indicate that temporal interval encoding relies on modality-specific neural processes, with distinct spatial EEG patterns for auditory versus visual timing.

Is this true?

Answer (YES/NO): NO